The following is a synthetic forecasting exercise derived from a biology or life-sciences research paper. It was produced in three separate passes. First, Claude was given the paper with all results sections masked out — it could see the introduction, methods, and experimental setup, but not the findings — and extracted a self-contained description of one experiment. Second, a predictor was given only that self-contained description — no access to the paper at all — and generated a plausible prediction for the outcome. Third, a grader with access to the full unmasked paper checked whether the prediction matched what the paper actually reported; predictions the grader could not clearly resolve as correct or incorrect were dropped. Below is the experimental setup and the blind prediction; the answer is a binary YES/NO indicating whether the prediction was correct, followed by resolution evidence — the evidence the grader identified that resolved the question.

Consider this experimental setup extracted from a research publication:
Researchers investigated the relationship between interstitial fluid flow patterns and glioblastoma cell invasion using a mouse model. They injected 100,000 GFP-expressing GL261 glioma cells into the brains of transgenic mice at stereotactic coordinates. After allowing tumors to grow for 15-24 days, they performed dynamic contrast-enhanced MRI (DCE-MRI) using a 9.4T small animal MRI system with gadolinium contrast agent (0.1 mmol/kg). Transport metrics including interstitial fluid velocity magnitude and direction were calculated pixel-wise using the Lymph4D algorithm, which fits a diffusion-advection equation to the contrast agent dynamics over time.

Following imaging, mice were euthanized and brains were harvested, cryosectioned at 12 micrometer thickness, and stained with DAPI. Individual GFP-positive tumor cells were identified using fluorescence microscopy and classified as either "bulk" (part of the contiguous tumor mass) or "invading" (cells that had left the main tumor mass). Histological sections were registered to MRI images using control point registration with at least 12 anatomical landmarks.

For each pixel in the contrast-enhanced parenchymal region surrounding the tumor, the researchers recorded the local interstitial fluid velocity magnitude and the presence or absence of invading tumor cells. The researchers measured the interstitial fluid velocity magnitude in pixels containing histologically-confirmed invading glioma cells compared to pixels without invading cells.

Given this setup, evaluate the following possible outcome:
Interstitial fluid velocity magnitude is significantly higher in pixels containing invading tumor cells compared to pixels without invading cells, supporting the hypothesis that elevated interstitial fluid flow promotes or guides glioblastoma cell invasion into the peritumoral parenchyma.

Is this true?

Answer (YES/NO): YES